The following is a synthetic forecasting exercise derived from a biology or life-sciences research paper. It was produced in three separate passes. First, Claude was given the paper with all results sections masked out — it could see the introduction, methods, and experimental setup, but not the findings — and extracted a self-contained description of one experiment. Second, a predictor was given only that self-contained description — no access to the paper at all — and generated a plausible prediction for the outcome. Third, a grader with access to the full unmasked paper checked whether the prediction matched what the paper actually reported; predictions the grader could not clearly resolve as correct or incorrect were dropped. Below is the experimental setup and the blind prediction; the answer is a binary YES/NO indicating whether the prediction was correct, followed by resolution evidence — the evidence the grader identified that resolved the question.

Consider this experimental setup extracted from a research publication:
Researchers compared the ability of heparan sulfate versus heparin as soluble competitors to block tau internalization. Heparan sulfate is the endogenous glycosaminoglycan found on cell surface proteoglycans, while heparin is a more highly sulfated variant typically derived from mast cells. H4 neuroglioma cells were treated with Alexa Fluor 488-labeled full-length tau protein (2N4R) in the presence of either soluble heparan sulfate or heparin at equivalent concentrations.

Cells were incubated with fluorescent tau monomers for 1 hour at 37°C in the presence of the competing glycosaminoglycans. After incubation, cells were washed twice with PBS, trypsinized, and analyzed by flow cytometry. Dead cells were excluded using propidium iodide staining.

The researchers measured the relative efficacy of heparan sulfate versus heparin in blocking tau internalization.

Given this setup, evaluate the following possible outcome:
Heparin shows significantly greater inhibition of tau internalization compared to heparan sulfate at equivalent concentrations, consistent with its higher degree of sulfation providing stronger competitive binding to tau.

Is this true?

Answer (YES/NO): NO